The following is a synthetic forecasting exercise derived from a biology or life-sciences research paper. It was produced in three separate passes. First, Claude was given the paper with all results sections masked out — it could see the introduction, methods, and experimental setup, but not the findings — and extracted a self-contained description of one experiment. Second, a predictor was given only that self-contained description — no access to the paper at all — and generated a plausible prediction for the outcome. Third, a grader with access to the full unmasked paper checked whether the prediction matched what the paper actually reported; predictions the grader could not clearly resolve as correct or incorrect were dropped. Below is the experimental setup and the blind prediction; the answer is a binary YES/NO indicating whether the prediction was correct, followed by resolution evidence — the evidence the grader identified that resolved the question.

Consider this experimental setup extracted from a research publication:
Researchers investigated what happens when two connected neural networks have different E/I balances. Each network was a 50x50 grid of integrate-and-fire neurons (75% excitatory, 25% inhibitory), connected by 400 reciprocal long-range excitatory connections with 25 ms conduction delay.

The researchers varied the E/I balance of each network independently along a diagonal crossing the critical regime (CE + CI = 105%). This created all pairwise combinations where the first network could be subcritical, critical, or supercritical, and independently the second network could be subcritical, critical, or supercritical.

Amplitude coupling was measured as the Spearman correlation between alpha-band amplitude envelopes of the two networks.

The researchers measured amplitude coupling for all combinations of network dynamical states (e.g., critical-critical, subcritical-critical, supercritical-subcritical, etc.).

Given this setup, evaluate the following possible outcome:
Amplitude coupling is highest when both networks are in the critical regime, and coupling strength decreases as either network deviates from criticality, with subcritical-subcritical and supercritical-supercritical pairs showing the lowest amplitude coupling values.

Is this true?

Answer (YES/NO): YES